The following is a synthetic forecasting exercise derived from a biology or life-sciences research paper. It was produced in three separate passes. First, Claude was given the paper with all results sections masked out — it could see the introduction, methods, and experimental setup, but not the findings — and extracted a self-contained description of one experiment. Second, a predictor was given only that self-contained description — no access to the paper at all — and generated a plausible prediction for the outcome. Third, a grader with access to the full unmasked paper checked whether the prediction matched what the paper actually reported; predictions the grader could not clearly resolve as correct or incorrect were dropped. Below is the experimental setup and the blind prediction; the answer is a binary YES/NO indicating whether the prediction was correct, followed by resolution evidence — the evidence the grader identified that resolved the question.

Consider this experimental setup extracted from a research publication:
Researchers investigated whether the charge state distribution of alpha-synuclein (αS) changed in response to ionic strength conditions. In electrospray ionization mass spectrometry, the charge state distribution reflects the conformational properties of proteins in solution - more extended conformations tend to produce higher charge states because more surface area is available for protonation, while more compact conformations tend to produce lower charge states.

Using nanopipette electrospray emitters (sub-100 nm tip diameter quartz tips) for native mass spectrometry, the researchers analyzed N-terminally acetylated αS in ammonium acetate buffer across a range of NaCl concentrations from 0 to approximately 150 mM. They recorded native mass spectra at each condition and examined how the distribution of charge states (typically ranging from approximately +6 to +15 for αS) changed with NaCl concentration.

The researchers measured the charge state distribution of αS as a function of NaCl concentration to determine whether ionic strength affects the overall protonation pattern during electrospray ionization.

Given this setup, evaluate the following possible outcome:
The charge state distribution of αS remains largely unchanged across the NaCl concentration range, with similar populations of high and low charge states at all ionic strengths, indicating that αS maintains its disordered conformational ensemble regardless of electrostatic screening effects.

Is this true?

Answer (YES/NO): NO